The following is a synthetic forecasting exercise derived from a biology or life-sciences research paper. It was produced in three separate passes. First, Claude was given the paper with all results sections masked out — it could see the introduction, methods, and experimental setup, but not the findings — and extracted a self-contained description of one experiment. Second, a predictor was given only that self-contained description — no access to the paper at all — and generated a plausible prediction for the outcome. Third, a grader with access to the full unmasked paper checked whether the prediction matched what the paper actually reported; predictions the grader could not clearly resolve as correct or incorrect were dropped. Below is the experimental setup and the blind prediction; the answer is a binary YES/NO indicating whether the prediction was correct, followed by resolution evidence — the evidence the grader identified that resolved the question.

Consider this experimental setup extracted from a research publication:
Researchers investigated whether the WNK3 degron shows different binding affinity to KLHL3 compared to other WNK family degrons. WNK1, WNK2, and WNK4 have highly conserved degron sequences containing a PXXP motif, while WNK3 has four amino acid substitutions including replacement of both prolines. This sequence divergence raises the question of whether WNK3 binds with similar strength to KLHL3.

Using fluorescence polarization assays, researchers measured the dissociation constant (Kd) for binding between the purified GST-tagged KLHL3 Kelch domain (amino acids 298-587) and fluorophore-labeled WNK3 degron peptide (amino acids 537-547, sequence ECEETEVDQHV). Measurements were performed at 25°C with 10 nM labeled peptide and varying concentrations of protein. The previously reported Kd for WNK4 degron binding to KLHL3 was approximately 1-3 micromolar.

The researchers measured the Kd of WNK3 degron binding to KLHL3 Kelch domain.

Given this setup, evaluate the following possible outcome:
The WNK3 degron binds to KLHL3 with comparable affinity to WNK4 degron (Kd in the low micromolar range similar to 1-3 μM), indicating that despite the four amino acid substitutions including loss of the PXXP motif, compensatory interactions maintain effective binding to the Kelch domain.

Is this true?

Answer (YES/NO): YES